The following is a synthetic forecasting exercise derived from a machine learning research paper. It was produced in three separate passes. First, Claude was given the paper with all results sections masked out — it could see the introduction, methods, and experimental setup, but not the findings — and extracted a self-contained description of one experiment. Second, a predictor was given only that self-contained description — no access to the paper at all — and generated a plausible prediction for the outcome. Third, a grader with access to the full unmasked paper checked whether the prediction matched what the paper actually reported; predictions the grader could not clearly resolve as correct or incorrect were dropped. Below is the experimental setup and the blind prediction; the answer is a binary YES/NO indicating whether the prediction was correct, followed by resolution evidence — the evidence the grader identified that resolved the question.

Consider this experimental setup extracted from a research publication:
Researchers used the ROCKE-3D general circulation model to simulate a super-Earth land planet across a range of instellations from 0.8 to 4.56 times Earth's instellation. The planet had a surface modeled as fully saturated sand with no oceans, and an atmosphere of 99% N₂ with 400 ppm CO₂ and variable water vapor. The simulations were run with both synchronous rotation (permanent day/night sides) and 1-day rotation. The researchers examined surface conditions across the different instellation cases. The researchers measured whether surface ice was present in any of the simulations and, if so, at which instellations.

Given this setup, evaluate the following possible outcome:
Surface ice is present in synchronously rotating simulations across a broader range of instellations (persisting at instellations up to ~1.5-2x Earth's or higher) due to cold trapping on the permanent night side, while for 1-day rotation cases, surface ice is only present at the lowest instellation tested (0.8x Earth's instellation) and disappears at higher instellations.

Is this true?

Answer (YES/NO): NO